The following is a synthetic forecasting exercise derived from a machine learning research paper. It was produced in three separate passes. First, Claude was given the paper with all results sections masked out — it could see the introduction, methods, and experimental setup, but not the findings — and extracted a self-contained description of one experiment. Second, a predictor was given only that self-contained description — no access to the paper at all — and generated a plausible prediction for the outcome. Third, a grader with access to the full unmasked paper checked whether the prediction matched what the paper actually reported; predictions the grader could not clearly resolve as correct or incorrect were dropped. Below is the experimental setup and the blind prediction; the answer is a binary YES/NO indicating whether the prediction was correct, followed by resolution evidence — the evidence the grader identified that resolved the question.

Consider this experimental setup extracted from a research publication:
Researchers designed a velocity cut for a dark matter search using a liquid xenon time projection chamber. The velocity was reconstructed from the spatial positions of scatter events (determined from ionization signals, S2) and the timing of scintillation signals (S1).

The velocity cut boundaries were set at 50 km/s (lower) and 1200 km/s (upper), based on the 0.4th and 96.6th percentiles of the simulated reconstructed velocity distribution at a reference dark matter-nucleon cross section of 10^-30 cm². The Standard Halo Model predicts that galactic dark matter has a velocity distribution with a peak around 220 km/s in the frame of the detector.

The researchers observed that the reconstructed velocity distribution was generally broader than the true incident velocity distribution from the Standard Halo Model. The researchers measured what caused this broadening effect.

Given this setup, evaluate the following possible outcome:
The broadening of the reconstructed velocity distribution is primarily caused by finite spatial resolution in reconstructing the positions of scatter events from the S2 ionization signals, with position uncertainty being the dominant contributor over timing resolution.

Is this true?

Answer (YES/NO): NO